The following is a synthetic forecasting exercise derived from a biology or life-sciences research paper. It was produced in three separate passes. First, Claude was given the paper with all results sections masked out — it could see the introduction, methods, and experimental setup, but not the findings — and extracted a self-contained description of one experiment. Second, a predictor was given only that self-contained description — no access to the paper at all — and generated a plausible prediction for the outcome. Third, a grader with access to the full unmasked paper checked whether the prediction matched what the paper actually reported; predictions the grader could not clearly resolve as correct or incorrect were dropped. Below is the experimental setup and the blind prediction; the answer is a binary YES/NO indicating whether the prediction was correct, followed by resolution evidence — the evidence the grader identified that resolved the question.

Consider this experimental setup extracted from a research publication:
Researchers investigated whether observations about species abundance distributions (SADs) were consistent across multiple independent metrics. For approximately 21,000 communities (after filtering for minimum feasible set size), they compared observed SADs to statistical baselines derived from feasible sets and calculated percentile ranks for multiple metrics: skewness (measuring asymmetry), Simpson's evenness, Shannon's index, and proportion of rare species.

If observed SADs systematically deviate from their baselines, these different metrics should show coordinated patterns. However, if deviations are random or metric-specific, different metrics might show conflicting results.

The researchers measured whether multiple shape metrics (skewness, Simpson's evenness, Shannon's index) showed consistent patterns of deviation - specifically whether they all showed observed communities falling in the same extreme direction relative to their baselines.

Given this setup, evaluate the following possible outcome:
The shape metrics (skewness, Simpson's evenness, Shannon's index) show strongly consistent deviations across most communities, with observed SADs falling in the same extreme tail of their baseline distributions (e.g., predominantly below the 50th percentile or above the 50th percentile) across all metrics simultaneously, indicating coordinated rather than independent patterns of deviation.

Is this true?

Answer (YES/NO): NO